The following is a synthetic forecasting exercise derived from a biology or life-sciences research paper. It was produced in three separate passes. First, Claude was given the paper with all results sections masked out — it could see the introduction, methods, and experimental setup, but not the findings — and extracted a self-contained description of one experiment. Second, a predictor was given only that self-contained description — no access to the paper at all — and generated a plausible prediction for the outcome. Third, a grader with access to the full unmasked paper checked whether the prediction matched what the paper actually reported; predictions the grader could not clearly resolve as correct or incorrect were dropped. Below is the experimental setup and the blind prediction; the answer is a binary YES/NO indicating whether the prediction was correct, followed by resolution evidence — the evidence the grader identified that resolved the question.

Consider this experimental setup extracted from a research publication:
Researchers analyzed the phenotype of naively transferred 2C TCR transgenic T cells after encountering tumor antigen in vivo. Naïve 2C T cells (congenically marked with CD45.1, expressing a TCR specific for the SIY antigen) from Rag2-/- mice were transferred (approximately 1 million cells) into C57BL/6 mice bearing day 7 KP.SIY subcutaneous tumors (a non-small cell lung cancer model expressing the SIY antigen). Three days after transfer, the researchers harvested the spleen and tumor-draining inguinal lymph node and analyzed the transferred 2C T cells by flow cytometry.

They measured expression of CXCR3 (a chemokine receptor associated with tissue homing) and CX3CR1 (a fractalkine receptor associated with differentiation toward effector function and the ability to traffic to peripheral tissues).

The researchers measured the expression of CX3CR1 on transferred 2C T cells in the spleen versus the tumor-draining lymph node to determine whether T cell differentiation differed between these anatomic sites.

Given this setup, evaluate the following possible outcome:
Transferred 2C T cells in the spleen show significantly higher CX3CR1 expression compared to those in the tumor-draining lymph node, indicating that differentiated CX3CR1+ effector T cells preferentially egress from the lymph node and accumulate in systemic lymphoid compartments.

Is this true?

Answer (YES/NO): YES